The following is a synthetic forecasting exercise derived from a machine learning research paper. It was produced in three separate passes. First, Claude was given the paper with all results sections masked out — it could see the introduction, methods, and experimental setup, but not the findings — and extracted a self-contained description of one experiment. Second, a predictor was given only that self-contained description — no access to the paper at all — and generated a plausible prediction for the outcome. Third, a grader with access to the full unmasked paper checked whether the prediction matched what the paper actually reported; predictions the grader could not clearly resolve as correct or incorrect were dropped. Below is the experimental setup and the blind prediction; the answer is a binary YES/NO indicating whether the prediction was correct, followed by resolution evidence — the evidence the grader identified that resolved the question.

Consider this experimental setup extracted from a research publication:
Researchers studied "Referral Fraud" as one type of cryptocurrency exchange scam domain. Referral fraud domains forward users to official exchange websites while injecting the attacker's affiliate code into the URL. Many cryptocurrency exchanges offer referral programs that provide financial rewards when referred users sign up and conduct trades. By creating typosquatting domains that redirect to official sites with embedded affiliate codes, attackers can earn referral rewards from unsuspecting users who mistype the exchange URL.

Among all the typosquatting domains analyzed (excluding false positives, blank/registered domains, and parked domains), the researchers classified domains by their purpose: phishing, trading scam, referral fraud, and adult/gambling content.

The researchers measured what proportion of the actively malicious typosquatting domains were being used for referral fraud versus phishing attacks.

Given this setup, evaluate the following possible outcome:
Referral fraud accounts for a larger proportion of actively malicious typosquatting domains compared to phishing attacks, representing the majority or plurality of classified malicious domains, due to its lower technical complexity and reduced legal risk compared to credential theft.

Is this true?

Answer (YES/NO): YES